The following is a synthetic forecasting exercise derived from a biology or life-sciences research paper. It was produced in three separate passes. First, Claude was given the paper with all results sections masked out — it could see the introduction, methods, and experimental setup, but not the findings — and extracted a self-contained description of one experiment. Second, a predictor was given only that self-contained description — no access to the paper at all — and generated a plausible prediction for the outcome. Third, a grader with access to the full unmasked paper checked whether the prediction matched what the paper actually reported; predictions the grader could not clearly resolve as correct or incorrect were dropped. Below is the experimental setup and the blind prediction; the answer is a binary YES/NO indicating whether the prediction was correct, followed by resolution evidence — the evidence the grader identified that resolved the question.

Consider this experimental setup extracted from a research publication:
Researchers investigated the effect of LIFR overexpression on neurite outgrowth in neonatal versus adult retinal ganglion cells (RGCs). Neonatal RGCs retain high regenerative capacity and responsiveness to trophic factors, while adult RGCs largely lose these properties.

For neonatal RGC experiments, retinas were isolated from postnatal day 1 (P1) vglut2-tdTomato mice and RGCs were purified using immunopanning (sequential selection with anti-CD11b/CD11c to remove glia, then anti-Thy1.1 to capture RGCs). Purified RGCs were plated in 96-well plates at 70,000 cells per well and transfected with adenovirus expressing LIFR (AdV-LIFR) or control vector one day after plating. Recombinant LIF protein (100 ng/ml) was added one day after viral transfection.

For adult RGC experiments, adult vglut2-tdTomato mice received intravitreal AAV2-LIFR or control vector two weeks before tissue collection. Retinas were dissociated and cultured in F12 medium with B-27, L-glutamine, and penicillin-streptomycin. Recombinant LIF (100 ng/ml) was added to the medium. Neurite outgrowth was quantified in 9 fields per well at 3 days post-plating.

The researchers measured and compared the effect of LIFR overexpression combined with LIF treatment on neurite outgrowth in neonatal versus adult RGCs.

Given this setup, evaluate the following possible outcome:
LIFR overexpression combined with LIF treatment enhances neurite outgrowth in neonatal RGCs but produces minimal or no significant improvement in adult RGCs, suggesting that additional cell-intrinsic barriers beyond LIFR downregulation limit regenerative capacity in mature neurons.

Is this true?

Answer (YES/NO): NO